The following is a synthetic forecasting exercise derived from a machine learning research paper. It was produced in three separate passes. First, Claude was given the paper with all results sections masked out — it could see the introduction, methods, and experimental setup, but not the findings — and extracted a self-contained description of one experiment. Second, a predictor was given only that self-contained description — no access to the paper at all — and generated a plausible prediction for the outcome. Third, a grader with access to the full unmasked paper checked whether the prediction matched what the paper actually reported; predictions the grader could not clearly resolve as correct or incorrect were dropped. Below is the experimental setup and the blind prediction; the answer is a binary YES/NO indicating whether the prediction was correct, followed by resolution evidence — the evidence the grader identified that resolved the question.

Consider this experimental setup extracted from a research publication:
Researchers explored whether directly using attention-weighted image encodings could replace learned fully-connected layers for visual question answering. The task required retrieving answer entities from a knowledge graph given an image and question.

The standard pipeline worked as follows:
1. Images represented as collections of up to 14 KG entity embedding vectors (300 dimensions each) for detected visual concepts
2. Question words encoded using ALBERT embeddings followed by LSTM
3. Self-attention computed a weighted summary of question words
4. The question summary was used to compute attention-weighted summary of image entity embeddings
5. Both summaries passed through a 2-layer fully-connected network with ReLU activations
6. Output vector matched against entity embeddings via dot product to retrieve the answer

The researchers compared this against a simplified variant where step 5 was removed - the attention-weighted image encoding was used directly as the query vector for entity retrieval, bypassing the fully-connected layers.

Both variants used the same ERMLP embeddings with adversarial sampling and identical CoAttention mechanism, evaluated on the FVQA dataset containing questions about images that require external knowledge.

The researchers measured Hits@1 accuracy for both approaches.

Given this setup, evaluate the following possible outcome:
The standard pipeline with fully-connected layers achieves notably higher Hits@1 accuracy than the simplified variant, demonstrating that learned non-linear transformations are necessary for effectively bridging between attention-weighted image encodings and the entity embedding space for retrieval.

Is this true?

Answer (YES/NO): YES